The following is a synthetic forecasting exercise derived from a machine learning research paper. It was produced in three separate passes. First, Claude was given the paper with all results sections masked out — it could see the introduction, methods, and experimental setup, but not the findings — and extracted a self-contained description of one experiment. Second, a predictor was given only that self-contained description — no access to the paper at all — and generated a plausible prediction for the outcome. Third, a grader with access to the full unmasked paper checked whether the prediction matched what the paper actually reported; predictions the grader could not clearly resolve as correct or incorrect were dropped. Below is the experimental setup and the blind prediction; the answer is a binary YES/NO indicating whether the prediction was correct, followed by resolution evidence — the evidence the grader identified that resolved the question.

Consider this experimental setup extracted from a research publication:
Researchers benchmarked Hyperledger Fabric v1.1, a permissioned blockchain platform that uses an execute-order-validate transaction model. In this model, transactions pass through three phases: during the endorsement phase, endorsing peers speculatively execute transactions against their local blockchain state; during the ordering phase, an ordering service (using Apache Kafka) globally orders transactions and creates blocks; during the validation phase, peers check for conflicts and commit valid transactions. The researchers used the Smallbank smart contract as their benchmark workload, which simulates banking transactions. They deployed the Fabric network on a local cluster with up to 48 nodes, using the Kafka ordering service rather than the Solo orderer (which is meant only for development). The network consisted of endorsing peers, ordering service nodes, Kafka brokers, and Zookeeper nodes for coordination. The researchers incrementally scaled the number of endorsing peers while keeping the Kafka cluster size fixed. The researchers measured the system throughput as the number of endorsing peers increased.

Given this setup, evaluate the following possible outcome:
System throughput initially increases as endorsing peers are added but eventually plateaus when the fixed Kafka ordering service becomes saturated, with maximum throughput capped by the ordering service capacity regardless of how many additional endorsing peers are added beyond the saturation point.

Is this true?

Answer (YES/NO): NO